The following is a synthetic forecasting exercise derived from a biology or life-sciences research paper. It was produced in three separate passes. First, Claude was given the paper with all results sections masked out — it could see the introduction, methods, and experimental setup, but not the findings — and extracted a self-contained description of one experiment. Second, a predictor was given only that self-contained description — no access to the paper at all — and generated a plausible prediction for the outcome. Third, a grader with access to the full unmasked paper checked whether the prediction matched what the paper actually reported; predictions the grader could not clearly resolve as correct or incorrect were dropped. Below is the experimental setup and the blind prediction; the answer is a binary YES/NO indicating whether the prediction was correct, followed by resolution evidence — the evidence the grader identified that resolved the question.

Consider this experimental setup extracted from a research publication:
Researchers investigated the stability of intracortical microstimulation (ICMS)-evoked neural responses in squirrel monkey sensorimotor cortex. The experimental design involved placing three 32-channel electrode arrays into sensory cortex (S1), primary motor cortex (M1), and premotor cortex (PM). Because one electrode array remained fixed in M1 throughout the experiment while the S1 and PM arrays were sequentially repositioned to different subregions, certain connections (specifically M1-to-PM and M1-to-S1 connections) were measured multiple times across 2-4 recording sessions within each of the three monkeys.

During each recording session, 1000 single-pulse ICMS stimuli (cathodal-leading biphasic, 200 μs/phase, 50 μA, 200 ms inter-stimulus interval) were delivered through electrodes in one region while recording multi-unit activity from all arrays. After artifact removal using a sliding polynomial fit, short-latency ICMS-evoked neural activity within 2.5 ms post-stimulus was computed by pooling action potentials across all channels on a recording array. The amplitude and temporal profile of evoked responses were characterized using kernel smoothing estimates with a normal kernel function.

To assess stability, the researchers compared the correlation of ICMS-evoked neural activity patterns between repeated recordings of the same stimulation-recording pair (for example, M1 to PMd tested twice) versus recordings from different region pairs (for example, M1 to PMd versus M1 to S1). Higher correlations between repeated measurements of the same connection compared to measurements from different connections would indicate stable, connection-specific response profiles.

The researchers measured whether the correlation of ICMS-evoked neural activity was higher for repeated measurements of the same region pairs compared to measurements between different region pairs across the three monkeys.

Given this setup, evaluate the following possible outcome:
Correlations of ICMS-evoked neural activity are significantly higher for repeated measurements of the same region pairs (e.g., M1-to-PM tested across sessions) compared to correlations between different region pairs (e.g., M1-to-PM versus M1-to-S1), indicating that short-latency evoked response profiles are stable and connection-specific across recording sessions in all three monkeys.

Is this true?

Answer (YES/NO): YES